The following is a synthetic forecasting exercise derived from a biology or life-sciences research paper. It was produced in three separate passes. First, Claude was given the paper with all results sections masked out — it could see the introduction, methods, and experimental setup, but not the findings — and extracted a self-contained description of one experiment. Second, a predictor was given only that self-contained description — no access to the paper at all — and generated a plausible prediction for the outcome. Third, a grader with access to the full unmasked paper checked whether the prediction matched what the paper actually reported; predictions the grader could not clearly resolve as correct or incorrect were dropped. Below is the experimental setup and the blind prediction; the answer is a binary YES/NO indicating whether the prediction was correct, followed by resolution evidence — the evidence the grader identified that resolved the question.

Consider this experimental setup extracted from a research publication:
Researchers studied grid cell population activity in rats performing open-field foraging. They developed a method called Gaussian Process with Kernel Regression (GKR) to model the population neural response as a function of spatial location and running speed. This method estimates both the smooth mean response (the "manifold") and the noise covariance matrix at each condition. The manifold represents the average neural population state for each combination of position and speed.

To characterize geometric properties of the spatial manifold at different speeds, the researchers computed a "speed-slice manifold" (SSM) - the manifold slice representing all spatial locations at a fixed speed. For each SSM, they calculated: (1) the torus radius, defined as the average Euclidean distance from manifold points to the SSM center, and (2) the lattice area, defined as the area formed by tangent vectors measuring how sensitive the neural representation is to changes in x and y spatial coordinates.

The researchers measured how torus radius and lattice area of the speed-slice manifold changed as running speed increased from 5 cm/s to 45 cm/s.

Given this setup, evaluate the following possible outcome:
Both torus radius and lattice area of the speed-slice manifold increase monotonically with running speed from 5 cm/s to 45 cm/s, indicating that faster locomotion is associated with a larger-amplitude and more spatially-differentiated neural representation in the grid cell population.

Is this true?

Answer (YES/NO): YES